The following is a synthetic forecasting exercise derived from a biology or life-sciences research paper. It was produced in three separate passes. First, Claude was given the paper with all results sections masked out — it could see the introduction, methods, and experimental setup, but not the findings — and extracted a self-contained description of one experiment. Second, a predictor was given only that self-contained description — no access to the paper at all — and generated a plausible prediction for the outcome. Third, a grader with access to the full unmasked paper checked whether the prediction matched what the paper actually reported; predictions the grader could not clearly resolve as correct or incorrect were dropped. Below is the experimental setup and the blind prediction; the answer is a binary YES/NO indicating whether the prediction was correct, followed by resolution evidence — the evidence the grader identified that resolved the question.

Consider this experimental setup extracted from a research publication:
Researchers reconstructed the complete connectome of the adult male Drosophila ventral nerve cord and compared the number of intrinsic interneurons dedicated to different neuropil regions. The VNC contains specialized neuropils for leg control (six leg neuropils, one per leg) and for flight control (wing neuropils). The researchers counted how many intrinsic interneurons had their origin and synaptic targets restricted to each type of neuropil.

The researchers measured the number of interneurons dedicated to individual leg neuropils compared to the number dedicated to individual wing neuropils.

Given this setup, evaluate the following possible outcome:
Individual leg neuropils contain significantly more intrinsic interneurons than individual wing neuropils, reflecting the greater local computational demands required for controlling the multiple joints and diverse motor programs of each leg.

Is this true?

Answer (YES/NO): YES